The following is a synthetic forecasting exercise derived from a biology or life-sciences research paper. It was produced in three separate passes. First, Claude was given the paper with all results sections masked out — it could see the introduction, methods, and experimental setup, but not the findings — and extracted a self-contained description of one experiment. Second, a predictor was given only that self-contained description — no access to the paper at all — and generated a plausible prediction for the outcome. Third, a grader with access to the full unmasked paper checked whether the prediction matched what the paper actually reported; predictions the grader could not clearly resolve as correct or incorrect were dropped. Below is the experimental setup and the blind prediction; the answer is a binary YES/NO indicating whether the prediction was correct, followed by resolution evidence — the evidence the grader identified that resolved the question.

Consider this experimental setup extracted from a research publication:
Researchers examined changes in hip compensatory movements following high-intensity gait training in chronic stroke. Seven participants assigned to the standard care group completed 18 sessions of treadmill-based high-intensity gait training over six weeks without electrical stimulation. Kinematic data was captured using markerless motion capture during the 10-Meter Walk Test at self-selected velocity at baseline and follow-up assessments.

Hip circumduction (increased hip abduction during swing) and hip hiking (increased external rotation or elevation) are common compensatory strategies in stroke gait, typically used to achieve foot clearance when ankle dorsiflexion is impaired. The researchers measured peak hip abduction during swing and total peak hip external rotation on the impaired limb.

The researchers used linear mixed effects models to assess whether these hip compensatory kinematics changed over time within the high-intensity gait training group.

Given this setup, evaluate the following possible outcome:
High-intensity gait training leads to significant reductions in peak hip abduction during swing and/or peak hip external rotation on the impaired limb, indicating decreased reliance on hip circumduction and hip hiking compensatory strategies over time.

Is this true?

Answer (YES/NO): NO